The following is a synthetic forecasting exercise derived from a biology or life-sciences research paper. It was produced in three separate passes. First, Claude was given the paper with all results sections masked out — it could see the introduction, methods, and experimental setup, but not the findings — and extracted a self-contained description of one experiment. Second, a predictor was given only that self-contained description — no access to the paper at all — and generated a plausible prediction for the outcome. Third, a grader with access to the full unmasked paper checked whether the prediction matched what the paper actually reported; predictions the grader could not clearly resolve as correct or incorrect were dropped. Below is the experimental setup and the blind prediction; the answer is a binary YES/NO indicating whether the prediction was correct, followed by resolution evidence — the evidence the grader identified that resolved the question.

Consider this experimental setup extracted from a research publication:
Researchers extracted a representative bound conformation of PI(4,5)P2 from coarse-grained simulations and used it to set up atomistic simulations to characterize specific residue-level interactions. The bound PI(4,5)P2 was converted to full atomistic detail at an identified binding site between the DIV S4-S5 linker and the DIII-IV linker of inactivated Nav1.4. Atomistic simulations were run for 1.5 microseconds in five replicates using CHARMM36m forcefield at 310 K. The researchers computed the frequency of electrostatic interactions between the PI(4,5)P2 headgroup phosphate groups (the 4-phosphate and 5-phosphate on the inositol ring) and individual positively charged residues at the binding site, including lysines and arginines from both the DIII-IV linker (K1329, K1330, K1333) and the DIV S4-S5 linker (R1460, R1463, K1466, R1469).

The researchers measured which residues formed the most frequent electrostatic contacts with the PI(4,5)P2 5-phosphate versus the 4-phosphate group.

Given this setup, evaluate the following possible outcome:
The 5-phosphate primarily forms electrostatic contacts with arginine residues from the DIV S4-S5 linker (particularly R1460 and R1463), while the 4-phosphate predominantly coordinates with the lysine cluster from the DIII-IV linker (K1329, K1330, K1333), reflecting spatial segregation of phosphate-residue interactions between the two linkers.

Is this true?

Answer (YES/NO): NO